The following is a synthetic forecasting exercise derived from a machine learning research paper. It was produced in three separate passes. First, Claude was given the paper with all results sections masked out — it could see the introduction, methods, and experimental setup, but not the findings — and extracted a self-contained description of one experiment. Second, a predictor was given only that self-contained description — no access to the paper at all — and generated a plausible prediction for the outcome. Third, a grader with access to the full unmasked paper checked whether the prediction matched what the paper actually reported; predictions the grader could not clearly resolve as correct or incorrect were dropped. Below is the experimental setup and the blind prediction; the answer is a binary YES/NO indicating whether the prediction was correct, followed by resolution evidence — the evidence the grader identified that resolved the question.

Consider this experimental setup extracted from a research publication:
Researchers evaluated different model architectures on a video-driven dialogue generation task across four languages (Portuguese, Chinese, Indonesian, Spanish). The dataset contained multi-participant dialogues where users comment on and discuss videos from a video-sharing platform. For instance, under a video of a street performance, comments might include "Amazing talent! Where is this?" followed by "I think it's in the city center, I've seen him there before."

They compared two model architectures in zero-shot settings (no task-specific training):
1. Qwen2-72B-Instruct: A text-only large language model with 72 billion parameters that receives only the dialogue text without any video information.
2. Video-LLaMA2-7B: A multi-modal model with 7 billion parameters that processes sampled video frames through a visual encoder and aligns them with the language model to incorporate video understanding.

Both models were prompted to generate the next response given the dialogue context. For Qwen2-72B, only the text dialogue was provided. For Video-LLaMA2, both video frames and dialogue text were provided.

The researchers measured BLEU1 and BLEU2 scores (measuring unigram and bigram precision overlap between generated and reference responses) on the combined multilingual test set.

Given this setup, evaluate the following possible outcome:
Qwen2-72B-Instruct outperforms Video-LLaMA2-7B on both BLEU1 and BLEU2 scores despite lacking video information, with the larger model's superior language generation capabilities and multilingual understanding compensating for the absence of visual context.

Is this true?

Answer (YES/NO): NO